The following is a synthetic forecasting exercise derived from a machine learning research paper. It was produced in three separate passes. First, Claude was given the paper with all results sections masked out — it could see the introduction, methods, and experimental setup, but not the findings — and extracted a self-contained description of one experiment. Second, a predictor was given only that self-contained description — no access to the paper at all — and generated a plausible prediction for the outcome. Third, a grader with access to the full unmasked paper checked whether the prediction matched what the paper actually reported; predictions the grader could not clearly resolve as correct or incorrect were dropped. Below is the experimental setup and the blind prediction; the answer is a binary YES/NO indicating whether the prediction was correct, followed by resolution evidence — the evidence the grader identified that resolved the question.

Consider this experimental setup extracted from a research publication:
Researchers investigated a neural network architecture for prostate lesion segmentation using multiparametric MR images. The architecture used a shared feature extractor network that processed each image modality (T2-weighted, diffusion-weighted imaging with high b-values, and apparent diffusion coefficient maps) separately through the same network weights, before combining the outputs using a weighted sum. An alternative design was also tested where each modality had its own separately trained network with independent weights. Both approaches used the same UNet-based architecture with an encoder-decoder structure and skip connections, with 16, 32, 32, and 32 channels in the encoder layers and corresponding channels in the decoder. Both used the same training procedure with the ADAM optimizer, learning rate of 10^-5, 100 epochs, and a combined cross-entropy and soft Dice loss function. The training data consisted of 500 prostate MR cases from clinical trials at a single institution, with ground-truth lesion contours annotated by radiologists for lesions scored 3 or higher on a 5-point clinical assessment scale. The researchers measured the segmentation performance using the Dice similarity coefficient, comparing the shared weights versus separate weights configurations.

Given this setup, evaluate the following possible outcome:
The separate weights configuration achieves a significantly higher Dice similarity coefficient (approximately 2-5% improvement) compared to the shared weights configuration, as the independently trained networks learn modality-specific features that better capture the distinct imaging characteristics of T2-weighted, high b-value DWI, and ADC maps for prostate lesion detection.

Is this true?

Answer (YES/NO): NO